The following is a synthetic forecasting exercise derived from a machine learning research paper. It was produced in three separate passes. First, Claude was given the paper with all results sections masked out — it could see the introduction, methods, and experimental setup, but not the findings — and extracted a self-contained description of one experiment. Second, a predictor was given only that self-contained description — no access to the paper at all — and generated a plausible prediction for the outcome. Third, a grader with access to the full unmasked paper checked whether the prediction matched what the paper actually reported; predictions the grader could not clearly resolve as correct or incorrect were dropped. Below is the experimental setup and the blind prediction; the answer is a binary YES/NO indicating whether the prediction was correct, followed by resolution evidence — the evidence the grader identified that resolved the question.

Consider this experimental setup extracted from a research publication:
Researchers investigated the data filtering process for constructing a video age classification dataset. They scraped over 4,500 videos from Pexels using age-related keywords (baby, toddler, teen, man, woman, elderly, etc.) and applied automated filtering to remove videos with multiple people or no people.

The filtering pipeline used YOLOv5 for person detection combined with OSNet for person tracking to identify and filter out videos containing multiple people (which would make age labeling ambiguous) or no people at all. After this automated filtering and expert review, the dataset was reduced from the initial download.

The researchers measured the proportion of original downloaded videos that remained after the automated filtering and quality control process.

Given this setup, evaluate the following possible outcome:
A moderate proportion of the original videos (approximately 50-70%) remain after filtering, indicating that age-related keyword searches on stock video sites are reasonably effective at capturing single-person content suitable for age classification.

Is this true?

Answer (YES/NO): NO